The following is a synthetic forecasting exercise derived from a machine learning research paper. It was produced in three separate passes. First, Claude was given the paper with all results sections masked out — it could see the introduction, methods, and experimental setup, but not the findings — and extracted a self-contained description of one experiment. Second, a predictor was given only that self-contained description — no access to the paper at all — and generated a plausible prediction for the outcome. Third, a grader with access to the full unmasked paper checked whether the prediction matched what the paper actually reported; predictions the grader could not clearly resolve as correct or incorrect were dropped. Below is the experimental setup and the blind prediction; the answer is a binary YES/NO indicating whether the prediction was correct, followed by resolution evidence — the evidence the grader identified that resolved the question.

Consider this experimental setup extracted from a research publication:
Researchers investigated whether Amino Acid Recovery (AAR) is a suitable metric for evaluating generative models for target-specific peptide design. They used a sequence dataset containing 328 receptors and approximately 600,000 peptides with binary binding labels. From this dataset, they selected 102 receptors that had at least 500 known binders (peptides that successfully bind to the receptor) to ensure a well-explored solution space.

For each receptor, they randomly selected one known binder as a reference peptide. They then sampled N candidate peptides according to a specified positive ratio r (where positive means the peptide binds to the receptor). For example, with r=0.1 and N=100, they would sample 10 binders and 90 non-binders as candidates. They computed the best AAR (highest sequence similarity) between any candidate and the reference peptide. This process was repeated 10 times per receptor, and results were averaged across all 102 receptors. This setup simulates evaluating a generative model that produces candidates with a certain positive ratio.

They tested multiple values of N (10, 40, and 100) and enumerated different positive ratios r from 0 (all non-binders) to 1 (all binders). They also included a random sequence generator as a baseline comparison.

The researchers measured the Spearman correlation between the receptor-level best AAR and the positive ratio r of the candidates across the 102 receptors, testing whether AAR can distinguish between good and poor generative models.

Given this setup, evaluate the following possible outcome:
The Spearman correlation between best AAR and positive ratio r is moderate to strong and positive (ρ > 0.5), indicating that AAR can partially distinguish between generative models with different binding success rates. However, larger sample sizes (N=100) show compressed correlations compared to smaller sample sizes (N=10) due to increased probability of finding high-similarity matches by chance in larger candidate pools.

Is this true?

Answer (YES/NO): NO